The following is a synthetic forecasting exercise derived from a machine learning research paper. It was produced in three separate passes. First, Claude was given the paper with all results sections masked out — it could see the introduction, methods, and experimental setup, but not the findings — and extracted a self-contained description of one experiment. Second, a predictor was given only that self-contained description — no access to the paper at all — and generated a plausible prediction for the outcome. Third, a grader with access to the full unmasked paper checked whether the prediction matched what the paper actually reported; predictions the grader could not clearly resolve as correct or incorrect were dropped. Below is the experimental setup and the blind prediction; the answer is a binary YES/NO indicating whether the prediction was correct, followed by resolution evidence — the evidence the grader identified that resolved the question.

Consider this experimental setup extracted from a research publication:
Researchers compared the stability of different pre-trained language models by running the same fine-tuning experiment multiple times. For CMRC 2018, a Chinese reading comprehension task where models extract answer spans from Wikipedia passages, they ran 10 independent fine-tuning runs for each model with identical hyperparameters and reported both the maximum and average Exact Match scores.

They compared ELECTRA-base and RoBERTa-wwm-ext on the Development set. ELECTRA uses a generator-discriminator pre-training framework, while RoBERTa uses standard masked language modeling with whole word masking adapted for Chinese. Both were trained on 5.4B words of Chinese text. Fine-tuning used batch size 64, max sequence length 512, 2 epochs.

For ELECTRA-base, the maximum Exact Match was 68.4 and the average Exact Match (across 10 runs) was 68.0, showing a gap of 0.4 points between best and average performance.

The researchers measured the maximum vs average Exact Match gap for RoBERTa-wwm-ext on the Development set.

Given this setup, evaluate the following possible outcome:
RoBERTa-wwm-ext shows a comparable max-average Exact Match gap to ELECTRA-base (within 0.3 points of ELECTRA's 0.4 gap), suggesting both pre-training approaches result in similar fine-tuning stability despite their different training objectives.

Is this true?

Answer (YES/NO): NO